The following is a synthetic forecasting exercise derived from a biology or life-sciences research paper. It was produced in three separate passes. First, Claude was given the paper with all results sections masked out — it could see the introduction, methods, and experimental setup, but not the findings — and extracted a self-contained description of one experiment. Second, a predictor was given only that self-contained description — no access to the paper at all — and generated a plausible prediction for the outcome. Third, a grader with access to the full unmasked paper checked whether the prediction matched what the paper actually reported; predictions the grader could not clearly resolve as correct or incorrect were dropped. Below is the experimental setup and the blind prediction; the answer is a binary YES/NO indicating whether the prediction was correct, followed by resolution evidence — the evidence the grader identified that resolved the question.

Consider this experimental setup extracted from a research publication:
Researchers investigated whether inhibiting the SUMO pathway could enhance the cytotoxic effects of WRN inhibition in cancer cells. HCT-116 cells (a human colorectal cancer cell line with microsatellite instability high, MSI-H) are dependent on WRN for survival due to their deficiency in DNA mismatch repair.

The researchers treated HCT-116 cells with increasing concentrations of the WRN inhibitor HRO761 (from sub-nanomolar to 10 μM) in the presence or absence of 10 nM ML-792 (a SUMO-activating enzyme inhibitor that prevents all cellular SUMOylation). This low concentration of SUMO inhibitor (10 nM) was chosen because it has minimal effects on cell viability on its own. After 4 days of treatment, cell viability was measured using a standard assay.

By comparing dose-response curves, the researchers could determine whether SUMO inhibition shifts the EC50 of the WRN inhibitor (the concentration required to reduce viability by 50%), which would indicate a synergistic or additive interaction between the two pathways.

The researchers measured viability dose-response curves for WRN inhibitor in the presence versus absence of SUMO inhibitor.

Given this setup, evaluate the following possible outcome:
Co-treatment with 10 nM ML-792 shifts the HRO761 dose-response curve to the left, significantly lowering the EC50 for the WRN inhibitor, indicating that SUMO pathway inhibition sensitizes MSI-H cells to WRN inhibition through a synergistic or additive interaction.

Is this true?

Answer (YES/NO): YES